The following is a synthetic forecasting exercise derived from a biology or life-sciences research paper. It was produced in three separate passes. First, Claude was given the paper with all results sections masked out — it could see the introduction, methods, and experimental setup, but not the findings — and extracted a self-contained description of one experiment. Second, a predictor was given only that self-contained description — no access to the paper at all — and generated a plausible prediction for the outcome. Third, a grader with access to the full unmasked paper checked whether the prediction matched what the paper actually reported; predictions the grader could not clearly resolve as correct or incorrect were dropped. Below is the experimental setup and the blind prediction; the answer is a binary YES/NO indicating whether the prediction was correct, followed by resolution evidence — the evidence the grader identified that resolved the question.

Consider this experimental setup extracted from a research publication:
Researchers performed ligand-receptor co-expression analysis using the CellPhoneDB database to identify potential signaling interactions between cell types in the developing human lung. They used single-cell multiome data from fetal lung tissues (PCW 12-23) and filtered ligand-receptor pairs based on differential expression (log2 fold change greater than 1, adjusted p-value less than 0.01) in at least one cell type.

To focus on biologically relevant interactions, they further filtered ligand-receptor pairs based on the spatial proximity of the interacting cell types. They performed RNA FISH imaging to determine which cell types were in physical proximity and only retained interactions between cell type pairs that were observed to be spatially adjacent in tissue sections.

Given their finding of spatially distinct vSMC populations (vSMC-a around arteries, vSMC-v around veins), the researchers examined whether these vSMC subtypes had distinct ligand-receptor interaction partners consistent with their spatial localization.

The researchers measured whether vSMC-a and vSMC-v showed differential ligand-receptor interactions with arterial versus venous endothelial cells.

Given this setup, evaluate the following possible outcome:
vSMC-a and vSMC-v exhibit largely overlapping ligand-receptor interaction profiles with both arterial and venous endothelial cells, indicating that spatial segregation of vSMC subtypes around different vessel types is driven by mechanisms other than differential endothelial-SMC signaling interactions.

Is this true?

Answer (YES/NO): NO